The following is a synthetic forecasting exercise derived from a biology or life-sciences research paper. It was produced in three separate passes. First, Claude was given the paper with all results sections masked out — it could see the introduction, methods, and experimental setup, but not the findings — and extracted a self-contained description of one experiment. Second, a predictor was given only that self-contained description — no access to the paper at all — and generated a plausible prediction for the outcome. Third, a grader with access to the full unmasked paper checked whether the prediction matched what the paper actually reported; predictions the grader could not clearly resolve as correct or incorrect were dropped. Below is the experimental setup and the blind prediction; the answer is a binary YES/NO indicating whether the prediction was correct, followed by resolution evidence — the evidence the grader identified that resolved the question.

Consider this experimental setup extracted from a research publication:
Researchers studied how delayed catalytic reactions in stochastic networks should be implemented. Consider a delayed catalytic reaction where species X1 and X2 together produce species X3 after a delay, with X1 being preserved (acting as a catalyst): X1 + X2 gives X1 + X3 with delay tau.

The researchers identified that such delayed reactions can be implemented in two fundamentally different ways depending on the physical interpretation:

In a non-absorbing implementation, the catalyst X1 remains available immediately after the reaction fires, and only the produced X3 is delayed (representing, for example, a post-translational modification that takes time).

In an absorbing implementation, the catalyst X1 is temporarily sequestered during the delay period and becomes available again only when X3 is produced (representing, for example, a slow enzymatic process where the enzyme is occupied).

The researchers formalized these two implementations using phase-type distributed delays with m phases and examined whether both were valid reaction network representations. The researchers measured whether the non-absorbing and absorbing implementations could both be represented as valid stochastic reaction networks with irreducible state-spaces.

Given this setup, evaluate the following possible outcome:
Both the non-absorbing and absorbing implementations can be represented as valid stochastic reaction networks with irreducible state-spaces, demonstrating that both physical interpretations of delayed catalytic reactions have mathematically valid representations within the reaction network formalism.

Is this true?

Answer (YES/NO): YES